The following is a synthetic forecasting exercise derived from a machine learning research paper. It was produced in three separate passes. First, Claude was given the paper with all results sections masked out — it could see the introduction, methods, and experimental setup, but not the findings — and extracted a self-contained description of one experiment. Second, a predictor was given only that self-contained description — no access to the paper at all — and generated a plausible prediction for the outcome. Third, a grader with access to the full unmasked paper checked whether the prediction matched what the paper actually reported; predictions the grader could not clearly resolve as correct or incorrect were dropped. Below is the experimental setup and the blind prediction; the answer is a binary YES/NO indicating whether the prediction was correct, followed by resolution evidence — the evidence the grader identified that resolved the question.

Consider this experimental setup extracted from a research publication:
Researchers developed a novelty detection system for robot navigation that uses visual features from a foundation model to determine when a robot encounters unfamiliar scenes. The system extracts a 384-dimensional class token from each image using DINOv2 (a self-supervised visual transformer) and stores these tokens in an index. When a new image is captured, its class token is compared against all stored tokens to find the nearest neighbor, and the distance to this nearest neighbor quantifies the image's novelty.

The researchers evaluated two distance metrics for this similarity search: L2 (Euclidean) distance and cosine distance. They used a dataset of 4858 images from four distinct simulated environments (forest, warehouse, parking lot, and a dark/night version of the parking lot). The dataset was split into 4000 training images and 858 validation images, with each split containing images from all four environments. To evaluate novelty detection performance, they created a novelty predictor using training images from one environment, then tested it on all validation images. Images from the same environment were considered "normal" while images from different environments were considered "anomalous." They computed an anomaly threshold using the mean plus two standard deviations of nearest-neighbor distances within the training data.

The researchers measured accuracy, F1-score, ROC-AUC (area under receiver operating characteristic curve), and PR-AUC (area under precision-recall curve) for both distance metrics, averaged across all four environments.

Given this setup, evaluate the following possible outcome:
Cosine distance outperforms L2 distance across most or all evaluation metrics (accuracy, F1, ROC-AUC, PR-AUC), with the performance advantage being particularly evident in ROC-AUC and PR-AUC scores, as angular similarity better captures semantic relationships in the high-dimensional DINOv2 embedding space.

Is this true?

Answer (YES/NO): NO